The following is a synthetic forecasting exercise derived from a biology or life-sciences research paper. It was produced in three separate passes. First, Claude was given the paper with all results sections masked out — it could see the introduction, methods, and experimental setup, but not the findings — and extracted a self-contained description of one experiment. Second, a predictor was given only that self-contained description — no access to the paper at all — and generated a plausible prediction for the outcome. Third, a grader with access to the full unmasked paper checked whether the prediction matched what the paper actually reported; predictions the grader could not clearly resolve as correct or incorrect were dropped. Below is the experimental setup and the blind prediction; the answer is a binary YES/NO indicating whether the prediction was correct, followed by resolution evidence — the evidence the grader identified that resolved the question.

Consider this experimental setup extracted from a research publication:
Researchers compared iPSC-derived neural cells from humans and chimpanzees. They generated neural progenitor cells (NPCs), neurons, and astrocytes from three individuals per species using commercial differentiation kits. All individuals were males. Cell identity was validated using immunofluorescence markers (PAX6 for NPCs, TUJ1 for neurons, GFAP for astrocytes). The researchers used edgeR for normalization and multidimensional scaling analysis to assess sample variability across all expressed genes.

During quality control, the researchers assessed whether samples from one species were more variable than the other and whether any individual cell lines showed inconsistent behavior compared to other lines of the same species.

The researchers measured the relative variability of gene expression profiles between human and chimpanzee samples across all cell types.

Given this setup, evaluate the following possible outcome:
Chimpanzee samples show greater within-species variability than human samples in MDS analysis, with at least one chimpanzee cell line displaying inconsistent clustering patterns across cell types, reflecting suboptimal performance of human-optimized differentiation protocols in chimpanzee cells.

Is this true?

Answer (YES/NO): NO